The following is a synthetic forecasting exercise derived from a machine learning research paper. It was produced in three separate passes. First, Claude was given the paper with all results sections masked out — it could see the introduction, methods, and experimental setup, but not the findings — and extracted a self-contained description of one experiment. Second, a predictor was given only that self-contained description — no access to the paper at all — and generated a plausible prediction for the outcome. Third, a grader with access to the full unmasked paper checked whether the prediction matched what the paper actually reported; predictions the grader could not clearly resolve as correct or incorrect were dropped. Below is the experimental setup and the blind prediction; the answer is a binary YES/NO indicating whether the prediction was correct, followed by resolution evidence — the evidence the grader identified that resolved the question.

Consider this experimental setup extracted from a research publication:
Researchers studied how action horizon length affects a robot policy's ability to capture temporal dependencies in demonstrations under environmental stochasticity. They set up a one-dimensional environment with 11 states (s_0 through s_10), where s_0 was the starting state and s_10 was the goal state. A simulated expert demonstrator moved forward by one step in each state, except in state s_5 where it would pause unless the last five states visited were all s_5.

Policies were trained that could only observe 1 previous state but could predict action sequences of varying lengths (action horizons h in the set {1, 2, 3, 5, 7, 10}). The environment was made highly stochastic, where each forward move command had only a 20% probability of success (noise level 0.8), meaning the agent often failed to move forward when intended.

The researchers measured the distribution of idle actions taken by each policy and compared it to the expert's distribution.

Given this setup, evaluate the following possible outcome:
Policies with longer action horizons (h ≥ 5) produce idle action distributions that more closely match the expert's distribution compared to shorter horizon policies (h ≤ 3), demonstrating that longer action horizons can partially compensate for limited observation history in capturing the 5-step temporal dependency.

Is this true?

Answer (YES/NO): NO